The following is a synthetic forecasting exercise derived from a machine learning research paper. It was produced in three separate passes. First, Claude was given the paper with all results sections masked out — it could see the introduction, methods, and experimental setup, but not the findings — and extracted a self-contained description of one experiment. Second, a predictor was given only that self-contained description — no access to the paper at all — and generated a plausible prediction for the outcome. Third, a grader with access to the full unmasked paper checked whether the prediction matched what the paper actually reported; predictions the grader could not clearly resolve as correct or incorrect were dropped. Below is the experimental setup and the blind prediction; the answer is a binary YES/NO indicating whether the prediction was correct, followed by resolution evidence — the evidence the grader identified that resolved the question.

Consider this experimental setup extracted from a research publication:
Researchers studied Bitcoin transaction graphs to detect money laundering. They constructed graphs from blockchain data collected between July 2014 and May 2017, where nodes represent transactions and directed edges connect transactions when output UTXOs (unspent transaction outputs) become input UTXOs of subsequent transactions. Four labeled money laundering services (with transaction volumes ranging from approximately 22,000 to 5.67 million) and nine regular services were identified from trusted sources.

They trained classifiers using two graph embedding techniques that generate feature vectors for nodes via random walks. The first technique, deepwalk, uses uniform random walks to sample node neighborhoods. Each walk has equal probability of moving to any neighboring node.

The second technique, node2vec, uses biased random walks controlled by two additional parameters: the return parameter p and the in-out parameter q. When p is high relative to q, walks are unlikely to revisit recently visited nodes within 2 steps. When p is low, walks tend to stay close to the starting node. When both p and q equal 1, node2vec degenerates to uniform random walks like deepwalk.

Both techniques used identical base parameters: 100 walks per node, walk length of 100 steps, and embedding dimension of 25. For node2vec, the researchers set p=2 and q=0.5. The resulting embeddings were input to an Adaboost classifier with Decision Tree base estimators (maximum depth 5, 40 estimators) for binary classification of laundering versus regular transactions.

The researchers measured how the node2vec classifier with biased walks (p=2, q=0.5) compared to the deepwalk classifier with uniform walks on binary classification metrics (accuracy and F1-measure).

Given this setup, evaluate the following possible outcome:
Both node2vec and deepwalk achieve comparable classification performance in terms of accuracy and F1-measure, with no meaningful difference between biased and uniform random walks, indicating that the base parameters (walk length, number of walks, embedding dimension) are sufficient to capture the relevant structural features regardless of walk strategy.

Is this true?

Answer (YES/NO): NO